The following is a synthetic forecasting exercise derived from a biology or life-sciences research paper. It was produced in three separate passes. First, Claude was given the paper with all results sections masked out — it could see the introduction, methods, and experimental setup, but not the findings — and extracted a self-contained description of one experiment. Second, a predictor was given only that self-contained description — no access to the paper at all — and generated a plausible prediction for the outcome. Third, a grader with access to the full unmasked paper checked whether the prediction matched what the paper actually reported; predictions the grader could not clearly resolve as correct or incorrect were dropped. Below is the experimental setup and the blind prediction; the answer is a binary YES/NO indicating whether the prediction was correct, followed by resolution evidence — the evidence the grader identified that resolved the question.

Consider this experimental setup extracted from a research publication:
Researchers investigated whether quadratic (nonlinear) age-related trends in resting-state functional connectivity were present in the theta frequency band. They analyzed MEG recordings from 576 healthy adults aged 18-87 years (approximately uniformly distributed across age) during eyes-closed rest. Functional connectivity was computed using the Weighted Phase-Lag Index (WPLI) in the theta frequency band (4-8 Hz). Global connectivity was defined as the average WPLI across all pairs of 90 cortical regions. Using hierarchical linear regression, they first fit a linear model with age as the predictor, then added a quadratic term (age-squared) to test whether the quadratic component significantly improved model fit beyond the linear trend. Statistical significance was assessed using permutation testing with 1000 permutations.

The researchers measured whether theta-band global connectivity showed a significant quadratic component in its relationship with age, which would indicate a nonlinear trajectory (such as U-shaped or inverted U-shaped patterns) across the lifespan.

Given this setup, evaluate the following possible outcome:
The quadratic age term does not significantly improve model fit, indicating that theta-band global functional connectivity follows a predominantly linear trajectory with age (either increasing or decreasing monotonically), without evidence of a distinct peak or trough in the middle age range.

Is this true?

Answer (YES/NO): YES